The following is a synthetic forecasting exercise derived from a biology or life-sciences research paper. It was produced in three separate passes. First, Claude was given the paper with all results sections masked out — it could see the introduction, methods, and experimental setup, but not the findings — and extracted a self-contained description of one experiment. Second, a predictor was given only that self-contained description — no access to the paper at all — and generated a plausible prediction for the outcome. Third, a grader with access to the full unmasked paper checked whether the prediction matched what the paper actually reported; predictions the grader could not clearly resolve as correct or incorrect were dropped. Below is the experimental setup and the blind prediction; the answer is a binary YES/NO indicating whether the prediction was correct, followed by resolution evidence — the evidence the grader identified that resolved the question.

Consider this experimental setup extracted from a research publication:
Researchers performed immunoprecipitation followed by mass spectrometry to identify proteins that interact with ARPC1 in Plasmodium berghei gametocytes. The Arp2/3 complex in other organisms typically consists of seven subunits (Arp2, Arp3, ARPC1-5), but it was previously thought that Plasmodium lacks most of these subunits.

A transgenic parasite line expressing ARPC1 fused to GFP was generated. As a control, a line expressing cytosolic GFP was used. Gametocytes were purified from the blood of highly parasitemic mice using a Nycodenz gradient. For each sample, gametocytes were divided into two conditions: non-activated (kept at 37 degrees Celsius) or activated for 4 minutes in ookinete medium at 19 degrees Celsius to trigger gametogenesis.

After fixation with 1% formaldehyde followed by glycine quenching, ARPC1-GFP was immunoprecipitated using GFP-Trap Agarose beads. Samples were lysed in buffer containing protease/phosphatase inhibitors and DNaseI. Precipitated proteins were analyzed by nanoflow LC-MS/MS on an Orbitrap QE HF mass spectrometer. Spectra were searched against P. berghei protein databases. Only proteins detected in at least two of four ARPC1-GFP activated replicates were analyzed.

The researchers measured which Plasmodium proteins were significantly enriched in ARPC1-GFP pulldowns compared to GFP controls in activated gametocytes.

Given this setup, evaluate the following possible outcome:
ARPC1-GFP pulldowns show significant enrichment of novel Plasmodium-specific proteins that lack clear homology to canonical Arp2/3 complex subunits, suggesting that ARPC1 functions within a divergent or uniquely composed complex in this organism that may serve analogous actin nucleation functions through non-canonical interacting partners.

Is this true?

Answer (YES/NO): NO